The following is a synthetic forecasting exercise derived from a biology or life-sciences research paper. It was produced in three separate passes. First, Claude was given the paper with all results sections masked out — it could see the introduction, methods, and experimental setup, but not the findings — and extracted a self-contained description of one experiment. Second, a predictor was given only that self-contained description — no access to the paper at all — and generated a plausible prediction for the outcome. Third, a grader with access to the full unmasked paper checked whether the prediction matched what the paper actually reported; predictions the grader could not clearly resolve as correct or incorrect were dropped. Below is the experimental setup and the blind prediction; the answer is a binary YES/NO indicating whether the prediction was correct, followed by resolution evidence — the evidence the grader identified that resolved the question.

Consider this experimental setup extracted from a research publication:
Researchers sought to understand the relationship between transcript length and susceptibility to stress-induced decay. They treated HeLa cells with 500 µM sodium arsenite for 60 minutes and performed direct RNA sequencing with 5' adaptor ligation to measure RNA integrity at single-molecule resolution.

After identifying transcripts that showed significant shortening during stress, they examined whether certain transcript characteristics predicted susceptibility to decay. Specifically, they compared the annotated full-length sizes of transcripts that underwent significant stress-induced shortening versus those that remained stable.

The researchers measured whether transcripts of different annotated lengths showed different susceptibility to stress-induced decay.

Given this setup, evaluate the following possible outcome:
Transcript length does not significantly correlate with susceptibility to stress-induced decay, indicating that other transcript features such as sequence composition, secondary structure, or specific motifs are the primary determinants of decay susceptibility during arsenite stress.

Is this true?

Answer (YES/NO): NO